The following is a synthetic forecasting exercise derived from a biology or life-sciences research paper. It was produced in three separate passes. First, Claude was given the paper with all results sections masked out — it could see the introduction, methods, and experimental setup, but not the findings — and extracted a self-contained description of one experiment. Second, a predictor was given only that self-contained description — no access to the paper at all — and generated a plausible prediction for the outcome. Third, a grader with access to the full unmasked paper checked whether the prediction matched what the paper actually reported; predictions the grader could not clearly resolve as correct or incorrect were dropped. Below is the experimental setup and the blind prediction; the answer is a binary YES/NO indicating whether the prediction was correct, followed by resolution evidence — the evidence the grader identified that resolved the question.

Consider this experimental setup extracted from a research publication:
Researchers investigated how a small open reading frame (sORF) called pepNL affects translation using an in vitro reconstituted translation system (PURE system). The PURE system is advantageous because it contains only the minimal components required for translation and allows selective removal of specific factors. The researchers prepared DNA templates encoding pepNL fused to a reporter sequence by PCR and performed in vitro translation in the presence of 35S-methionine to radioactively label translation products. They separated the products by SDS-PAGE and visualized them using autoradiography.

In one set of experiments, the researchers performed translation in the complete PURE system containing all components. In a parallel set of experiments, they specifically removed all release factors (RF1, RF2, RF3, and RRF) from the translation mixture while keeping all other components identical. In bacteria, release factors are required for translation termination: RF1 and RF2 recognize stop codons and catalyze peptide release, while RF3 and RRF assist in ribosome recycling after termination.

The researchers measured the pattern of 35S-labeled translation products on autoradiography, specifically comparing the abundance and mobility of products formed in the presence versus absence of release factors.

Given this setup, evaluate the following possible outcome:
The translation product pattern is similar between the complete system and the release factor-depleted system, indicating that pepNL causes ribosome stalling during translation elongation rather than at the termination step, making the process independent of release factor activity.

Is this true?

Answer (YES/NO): NO